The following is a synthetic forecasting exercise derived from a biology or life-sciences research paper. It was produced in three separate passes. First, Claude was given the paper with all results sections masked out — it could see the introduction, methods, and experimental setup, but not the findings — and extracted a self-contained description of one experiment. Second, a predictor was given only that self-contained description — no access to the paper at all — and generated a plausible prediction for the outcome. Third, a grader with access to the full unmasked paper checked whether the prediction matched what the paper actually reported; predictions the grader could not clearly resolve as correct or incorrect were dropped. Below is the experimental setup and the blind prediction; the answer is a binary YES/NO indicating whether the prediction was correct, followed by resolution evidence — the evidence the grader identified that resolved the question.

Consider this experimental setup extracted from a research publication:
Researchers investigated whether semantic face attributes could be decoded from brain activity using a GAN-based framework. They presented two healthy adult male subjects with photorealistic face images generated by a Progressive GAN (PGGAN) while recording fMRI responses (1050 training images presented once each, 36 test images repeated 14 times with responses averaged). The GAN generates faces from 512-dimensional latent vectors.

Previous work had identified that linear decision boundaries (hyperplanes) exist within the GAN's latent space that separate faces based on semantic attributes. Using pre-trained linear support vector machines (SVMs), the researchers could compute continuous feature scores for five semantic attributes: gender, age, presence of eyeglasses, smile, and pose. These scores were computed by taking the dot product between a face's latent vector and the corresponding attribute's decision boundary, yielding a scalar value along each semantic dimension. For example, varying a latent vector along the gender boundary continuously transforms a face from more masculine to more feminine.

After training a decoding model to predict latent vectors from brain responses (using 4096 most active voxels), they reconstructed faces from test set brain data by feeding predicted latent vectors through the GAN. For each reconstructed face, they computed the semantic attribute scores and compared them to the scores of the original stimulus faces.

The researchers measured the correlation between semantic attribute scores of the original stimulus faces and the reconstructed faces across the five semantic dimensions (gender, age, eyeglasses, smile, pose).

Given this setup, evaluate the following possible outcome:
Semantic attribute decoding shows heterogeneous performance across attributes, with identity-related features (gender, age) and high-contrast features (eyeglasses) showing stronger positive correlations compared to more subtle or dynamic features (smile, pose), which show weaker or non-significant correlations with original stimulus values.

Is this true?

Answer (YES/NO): NO